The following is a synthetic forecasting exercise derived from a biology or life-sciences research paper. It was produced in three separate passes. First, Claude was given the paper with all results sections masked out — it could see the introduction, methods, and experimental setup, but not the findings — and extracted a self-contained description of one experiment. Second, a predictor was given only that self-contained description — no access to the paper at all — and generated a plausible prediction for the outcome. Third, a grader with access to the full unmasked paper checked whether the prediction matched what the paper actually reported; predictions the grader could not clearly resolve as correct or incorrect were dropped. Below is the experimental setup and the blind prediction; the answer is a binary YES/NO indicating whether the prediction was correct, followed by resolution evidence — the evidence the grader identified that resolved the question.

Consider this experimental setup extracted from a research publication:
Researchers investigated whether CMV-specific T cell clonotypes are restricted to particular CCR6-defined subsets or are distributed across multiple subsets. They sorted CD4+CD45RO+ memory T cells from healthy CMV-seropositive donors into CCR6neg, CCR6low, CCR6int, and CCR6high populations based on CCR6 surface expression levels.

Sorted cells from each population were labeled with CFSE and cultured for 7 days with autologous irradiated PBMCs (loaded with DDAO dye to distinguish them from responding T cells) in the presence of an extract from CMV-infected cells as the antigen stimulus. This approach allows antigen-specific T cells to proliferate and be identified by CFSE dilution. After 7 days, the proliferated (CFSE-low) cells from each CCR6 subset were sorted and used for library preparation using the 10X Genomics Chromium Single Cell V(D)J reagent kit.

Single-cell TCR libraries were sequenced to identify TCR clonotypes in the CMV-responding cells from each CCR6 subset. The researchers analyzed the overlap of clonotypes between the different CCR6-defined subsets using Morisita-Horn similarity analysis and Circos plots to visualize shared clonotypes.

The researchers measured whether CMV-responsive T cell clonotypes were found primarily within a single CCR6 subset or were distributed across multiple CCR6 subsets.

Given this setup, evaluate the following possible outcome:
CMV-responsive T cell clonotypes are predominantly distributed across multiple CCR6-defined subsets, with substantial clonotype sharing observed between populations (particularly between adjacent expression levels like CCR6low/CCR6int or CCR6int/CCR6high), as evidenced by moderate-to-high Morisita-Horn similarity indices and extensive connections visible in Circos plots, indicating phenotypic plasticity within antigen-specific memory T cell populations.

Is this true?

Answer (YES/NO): YES